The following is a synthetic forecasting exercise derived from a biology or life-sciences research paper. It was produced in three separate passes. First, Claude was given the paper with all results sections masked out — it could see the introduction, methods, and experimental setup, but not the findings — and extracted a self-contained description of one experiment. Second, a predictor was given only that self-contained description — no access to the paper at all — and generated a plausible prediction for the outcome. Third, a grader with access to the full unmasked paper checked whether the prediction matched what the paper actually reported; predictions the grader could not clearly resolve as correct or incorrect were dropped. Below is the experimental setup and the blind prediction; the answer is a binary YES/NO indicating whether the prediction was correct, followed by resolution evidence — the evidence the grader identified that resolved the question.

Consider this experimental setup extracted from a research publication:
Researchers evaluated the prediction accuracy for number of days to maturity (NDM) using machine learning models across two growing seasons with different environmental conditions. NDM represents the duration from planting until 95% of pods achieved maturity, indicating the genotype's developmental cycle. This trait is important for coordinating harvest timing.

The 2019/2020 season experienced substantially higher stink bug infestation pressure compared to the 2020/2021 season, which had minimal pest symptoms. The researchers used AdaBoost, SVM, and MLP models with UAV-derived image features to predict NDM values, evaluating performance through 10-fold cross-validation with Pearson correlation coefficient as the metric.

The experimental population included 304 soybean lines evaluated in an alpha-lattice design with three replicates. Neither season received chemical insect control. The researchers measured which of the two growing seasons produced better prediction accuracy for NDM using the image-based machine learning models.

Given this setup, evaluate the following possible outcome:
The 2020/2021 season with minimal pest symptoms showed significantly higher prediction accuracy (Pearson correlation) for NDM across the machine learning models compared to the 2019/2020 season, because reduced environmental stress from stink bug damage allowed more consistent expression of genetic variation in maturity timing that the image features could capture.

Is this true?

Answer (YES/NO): NO